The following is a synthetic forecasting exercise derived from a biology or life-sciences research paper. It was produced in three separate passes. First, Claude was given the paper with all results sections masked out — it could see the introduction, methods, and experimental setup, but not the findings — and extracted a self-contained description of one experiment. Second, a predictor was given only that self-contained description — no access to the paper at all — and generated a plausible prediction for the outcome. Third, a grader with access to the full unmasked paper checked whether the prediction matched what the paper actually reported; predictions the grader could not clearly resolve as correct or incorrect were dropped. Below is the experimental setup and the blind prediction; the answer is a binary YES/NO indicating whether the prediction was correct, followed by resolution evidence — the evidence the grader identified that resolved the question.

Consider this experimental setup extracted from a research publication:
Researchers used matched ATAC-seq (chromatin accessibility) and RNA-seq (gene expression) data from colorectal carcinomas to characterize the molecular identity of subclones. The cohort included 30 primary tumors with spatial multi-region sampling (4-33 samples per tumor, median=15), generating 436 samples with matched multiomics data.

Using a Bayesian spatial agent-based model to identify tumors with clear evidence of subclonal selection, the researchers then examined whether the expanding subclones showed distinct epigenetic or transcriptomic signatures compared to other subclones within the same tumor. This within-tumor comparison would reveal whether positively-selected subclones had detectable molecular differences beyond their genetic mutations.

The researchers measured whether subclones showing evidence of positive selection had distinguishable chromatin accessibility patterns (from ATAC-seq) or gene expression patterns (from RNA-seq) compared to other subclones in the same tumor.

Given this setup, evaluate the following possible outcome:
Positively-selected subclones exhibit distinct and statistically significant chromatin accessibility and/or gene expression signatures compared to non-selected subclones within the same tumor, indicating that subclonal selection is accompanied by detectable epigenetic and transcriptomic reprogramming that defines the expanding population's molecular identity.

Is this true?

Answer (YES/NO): YES